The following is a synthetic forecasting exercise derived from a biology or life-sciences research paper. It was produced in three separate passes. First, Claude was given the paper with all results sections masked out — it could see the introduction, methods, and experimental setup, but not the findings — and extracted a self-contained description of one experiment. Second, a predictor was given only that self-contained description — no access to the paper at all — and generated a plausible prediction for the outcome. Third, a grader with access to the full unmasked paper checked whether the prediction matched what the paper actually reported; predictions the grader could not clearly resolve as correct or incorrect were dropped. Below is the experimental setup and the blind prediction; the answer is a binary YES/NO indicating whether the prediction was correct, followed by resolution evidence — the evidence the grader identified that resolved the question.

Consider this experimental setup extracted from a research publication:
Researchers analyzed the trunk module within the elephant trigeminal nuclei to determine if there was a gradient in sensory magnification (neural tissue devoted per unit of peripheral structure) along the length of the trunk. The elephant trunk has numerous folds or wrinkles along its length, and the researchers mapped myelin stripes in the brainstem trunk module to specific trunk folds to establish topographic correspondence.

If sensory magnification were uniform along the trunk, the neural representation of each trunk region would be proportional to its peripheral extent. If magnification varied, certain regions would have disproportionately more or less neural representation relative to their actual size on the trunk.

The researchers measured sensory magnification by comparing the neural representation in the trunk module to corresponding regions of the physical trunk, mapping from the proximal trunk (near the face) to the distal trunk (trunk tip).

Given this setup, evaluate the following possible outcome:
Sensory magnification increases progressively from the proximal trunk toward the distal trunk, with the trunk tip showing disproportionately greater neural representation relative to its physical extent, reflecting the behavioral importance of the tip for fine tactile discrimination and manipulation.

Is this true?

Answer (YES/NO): YES